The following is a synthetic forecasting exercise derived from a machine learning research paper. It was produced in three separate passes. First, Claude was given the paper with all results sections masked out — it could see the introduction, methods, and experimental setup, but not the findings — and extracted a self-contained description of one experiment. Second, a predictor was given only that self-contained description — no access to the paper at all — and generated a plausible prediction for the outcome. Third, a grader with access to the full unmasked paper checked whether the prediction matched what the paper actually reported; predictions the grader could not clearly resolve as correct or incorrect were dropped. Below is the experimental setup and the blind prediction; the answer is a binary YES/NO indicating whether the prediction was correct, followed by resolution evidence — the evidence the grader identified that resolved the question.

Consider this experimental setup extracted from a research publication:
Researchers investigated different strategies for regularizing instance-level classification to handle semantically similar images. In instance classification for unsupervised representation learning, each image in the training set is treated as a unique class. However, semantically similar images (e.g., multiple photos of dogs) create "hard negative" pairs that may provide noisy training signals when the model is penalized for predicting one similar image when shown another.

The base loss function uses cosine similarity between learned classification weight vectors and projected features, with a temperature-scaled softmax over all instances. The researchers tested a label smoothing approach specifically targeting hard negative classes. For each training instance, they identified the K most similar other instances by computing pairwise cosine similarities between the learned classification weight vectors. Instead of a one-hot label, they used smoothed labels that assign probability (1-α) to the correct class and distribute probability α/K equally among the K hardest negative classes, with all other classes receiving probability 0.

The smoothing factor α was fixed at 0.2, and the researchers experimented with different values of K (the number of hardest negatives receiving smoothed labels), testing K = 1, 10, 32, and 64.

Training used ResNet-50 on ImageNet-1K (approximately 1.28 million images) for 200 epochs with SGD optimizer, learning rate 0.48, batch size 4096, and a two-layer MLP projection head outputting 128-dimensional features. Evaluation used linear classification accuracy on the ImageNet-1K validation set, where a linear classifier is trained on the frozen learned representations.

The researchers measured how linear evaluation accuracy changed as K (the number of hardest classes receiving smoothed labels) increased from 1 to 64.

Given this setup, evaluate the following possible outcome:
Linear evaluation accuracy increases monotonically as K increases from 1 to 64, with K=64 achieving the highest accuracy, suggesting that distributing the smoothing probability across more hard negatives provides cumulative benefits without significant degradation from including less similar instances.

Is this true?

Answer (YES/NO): NO